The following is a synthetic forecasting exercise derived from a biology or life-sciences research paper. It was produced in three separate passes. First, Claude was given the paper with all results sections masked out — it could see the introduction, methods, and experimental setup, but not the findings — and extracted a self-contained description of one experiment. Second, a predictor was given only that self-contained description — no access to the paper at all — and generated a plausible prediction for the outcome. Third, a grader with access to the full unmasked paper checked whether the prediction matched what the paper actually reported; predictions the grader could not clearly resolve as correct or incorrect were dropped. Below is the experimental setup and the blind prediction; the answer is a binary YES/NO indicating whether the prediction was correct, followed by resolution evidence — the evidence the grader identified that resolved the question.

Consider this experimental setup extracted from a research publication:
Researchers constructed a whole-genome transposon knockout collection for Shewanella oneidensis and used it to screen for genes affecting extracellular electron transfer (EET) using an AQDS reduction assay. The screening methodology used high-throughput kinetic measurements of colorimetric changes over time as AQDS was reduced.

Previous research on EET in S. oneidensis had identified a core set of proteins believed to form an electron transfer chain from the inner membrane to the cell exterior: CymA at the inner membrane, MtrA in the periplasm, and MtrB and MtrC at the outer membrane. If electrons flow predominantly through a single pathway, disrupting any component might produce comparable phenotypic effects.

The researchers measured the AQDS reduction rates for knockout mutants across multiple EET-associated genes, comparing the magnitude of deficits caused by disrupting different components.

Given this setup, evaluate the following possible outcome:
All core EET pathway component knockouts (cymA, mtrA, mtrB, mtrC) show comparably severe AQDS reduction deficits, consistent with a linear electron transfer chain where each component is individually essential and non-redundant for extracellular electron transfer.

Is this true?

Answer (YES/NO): NO